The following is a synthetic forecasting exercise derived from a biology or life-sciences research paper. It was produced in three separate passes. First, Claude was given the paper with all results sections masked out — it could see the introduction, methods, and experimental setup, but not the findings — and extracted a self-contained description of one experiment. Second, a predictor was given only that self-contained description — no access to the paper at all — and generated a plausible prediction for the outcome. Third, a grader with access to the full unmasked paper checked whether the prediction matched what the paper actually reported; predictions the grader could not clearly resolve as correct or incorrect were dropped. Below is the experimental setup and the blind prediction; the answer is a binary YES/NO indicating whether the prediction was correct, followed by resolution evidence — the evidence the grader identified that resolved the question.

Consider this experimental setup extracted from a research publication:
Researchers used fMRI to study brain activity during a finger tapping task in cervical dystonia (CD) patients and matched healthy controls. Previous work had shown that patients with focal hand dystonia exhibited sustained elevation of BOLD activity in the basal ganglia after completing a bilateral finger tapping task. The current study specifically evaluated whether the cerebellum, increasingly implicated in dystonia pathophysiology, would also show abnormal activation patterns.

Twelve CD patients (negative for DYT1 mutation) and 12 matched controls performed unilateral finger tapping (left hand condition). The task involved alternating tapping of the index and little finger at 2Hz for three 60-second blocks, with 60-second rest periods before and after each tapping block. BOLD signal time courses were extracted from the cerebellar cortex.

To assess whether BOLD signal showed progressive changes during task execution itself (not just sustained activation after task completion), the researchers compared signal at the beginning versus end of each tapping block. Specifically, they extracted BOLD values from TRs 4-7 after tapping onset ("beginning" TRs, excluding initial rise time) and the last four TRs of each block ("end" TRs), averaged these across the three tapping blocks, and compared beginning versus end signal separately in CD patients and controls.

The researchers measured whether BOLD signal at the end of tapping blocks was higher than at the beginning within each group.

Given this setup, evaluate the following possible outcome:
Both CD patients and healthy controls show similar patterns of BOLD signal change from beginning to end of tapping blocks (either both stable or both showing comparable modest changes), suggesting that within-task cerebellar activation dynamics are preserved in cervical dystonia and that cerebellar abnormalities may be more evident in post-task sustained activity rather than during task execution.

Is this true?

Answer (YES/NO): NO